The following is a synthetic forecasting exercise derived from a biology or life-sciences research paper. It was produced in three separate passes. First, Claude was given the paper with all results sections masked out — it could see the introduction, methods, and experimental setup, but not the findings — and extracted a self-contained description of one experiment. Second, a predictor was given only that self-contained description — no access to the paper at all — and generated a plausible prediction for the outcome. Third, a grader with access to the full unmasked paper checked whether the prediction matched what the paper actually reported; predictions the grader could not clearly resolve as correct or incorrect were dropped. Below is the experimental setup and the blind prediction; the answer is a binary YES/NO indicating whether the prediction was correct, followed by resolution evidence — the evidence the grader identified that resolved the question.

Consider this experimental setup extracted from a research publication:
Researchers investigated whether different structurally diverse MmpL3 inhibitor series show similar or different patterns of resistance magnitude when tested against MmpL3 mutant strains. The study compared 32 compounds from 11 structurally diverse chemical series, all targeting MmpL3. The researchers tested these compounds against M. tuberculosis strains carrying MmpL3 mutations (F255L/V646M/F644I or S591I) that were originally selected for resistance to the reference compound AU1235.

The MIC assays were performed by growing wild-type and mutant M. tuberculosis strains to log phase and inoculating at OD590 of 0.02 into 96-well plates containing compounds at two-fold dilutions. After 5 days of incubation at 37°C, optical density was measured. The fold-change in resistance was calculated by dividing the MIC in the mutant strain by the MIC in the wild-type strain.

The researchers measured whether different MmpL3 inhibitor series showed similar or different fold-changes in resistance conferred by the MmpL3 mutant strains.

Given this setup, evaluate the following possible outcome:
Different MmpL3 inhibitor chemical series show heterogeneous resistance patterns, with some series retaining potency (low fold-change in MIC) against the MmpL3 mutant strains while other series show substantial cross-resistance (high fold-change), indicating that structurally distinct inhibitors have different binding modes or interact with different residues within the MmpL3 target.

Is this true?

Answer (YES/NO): YES